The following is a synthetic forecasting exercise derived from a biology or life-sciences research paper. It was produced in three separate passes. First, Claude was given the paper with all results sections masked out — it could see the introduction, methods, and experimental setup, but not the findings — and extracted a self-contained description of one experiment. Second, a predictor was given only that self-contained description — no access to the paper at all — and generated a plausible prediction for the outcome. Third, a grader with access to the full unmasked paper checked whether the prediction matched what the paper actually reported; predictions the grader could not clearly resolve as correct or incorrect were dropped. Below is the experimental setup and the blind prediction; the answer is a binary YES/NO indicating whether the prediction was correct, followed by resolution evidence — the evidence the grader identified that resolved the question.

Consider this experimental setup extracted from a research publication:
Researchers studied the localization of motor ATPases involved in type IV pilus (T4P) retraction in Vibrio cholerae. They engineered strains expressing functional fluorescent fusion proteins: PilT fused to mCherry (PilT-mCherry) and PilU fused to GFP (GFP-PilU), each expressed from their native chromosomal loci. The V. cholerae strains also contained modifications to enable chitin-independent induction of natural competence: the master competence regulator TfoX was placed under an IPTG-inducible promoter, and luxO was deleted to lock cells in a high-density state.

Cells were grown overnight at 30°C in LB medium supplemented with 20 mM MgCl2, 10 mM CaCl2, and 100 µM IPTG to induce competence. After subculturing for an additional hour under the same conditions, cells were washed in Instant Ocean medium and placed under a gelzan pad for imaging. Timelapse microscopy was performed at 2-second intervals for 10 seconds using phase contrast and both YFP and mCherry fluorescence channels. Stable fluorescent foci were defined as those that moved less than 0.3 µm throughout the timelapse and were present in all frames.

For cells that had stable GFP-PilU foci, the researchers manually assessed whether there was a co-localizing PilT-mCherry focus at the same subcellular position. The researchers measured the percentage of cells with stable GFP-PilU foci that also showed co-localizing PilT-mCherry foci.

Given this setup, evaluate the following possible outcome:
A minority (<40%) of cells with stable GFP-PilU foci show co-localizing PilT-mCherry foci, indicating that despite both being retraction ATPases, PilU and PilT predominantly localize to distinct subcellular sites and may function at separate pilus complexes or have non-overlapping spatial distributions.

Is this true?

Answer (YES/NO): NO